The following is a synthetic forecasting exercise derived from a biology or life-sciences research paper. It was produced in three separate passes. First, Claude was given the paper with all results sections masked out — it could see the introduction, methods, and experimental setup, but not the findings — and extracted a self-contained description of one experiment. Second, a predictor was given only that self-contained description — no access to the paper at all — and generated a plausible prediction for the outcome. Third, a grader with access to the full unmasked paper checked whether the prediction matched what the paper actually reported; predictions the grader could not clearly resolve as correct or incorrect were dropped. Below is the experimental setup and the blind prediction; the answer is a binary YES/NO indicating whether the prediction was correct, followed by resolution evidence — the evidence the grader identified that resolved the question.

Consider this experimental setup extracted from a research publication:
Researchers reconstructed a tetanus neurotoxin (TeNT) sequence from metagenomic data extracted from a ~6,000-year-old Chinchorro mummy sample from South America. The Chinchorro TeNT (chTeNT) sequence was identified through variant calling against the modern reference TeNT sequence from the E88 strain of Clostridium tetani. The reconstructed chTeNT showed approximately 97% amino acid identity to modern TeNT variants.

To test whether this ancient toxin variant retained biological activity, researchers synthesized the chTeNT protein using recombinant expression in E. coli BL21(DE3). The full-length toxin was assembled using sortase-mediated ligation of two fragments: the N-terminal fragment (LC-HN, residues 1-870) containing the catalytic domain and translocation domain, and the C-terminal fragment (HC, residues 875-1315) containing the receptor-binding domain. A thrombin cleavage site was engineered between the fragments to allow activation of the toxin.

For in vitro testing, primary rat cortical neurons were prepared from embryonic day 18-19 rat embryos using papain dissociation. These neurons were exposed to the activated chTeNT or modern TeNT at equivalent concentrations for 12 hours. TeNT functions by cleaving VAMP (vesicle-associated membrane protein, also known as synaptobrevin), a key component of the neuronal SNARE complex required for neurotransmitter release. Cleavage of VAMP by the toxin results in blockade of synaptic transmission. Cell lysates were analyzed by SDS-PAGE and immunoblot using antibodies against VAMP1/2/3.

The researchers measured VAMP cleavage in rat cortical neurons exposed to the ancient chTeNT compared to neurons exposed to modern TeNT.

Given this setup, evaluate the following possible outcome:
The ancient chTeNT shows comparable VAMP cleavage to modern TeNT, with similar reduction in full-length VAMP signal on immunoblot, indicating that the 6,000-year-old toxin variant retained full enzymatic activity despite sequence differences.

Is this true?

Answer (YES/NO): YES